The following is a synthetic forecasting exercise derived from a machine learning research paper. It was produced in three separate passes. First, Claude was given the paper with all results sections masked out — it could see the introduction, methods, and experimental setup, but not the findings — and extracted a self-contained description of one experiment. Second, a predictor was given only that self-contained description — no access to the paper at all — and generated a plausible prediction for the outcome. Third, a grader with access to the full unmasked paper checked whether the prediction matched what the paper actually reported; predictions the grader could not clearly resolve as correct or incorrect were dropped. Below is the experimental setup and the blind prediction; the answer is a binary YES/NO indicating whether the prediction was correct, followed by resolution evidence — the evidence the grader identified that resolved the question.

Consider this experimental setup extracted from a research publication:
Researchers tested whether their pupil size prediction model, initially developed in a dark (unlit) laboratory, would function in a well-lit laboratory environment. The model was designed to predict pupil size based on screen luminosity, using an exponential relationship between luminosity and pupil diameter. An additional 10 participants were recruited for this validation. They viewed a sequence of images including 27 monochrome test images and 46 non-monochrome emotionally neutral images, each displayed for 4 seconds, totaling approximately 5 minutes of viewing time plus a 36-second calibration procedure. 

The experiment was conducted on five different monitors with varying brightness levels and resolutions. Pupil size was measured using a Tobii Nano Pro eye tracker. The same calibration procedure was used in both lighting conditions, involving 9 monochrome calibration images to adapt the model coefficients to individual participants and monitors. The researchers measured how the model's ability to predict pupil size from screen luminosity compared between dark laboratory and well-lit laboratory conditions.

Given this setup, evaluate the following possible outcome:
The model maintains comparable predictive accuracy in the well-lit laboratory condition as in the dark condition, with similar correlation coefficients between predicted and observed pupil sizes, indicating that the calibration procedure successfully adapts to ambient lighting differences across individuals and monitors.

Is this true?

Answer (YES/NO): YES